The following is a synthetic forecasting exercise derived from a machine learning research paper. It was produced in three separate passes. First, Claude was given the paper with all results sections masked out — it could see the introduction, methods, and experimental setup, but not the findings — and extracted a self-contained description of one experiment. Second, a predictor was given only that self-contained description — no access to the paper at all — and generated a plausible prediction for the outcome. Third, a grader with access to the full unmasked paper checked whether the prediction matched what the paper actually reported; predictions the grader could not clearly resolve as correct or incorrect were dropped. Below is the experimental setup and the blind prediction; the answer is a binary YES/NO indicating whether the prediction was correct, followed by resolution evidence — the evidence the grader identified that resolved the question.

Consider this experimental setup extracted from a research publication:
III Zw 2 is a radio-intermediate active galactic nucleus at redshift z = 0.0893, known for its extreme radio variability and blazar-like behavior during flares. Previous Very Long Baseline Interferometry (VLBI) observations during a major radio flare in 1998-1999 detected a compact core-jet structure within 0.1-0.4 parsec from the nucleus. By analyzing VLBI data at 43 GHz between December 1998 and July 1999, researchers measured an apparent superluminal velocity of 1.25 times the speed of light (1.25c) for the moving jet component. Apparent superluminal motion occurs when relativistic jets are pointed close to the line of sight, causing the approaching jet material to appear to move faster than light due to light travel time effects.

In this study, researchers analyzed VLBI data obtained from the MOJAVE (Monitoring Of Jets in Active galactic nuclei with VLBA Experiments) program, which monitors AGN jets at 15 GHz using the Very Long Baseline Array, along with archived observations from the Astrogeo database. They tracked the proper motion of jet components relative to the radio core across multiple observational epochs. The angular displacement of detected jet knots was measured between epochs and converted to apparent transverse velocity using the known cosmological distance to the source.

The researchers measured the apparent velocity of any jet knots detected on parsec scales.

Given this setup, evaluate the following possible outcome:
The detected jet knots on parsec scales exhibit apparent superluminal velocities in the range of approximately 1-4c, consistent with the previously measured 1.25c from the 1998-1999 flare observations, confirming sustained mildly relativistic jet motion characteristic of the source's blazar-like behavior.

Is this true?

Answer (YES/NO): YES